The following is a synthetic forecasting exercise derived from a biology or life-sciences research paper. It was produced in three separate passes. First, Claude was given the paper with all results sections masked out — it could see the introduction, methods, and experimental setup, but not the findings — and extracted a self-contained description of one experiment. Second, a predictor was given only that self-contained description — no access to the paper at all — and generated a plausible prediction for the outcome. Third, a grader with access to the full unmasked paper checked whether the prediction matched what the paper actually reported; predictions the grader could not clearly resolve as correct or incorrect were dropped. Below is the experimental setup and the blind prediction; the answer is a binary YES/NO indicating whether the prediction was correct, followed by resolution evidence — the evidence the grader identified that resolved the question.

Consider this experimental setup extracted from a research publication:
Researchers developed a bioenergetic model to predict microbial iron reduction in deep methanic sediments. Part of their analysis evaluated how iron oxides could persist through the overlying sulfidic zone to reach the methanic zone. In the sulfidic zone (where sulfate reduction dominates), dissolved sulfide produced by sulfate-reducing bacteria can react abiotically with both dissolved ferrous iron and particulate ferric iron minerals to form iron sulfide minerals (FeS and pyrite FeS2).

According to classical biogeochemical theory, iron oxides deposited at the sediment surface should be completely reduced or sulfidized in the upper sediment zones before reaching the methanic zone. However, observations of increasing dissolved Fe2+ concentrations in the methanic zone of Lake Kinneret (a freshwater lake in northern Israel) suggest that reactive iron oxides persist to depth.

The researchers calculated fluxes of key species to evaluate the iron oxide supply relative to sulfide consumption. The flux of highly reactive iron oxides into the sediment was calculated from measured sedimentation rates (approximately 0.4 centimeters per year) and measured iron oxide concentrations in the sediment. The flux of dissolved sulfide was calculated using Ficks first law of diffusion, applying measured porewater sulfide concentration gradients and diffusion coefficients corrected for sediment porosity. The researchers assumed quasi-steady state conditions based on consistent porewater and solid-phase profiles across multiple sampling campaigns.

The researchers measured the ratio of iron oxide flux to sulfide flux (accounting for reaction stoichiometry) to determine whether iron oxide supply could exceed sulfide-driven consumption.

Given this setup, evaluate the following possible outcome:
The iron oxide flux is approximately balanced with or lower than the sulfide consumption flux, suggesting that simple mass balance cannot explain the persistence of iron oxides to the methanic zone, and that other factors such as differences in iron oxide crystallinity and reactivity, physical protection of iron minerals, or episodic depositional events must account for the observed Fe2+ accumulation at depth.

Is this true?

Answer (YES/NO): NO